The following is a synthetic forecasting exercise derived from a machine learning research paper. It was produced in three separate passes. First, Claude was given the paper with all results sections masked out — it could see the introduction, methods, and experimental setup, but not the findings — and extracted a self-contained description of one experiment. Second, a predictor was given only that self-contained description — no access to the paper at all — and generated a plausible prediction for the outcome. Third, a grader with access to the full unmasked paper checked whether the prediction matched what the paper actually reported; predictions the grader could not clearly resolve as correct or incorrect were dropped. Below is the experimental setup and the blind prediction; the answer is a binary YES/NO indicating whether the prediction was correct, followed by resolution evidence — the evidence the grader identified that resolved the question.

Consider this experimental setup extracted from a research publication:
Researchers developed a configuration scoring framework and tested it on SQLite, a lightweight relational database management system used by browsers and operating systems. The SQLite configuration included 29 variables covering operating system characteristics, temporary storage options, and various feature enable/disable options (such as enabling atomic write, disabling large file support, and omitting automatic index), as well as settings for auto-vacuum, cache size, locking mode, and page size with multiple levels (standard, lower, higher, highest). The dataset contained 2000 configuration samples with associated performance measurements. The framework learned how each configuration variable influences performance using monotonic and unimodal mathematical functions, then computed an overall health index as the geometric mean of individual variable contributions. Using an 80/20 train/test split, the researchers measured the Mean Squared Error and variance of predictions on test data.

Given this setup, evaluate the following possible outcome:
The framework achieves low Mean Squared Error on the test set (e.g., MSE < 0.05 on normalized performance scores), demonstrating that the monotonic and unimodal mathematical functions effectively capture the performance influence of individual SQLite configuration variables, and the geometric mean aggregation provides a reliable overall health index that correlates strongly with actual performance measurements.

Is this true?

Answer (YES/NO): NO